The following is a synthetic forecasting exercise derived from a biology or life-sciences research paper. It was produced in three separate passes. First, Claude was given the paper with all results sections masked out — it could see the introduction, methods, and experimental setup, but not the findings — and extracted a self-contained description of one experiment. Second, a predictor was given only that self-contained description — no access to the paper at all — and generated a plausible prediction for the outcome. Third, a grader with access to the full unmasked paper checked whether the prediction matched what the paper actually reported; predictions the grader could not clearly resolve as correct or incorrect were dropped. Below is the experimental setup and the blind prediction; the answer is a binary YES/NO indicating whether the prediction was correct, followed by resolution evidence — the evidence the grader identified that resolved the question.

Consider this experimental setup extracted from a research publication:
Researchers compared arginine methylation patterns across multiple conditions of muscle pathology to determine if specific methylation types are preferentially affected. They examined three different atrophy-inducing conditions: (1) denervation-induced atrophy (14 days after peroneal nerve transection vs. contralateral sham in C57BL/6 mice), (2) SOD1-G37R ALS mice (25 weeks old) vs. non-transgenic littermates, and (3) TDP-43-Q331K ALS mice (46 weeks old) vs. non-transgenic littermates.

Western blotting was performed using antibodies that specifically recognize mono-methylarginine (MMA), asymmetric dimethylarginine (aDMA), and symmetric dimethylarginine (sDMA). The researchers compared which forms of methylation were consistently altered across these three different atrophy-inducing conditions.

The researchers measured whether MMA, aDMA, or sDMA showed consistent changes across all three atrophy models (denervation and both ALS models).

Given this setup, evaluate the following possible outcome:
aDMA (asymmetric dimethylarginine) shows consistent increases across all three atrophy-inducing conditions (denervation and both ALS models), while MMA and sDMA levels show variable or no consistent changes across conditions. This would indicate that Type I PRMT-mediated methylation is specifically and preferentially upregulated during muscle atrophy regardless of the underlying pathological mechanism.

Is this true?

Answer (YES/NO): YES